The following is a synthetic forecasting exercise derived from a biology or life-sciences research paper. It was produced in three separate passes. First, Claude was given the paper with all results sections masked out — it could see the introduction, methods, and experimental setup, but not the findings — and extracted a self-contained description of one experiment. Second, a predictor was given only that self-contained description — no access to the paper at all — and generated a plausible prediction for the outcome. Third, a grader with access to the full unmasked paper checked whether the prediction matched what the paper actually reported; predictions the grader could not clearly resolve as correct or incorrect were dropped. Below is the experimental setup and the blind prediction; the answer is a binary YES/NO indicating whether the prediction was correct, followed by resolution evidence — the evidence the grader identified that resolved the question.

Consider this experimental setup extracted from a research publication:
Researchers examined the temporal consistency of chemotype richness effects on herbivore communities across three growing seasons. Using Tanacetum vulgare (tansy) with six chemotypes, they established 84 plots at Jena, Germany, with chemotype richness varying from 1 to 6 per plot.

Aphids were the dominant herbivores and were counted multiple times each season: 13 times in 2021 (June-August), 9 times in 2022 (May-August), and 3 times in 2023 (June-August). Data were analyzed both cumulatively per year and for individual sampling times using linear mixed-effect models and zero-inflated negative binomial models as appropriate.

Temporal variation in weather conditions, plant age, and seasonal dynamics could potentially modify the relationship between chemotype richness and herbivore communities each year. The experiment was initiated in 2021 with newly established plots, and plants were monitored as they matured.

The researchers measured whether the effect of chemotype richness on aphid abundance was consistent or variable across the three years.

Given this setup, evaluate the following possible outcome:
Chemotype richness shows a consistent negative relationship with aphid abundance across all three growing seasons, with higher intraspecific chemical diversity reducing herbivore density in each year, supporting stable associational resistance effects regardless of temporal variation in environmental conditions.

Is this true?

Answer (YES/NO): NO